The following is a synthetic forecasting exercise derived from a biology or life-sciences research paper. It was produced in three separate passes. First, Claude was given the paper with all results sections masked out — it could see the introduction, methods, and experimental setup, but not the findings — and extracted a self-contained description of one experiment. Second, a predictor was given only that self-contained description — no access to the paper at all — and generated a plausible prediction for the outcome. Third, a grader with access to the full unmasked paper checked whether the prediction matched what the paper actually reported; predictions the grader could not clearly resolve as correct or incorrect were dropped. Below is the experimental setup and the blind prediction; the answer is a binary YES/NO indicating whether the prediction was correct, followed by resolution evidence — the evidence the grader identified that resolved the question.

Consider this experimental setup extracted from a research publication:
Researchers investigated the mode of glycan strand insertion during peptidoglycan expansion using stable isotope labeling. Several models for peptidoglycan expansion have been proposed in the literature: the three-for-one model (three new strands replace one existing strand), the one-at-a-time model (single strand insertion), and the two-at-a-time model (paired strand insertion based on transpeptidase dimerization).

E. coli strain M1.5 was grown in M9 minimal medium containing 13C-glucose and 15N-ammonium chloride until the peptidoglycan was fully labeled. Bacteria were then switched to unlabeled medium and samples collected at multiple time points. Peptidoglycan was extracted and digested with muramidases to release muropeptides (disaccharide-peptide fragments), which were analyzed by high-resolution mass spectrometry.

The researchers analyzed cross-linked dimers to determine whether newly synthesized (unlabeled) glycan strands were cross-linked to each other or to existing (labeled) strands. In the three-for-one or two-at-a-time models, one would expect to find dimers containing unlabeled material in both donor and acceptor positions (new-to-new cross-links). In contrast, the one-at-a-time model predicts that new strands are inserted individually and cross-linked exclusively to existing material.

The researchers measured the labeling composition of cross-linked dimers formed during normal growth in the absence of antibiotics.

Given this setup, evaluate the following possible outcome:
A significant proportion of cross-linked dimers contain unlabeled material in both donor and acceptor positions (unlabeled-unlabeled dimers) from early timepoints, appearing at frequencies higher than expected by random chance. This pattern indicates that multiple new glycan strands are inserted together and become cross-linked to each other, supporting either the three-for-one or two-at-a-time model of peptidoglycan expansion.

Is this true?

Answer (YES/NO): NO